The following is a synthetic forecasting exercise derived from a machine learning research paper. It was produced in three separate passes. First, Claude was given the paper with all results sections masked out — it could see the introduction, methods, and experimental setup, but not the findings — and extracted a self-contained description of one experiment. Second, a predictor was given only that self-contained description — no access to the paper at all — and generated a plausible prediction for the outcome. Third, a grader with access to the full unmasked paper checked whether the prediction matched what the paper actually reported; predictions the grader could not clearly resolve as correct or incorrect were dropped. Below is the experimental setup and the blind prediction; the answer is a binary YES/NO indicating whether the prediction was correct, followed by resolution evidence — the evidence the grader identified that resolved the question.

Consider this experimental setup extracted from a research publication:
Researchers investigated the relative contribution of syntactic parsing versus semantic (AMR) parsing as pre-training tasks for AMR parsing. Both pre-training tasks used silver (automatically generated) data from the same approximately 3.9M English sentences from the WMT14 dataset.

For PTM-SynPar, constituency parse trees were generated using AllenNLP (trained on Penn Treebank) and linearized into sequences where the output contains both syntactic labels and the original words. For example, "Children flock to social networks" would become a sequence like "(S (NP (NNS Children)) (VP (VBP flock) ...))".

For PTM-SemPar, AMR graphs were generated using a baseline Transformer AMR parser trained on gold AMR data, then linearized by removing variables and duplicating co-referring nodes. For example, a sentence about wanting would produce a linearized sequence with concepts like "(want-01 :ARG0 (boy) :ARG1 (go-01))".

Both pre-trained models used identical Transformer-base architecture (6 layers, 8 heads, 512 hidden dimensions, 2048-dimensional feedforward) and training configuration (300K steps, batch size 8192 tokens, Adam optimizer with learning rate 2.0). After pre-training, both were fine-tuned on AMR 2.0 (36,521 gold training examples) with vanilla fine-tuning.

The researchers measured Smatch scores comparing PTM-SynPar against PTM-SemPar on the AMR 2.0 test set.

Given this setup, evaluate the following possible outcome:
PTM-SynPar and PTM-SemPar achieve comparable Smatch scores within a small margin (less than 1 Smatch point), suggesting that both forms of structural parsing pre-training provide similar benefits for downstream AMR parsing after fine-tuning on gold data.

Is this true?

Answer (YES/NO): NO